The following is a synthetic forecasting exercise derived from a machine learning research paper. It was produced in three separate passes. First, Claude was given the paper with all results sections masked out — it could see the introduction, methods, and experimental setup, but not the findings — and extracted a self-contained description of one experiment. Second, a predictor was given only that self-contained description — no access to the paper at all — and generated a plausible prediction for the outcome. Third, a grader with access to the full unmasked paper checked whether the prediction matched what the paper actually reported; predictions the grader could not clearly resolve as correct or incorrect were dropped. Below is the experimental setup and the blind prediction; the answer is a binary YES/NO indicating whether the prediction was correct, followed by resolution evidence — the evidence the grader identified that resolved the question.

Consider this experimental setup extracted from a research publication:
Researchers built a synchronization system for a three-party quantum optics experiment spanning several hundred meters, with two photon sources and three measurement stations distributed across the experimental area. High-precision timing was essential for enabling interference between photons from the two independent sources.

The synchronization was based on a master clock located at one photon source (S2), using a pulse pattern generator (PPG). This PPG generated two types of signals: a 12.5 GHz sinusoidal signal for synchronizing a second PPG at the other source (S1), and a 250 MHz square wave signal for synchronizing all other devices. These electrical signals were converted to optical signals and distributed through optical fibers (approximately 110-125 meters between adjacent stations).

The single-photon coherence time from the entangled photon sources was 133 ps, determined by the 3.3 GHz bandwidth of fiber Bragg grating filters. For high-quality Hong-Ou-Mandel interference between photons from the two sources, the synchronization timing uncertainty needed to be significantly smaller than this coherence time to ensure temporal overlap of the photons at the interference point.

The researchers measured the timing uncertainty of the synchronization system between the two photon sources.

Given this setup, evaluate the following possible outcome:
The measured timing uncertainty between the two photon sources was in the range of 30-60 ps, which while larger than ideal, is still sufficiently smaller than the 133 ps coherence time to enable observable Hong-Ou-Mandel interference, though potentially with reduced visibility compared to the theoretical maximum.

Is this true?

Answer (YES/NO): NO